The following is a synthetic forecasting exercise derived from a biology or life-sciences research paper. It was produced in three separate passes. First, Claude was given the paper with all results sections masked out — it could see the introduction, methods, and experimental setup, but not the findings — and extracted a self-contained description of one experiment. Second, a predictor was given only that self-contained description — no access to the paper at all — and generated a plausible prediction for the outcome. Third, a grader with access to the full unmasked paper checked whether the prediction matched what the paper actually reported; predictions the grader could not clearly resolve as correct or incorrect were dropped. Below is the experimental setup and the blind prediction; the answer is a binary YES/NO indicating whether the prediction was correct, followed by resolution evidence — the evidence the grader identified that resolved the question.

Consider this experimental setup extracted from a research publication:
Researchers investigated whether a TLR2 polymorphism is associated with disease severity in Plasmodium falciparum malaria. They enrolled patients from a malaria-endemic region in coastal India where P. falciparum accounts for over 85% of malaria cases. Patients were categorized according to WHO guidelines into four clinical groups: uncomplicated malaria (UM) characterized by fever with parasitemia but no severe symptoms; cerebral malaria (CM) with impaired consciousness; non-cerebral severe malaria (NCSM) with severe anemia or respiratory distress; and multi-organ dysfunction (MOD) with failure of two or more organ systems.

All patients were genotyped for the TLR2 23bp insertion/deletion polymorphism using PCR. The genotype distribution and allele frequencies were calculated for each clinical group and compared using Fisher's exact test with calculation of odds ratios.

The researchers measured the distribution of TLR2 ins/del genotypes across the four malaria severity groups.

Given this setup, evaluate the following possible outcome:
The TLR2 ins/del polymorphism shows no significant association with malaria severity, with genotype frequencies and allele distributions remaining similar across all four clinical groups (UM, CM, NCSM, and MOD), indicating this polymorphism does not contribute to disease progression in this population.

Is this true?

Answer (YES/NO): NO